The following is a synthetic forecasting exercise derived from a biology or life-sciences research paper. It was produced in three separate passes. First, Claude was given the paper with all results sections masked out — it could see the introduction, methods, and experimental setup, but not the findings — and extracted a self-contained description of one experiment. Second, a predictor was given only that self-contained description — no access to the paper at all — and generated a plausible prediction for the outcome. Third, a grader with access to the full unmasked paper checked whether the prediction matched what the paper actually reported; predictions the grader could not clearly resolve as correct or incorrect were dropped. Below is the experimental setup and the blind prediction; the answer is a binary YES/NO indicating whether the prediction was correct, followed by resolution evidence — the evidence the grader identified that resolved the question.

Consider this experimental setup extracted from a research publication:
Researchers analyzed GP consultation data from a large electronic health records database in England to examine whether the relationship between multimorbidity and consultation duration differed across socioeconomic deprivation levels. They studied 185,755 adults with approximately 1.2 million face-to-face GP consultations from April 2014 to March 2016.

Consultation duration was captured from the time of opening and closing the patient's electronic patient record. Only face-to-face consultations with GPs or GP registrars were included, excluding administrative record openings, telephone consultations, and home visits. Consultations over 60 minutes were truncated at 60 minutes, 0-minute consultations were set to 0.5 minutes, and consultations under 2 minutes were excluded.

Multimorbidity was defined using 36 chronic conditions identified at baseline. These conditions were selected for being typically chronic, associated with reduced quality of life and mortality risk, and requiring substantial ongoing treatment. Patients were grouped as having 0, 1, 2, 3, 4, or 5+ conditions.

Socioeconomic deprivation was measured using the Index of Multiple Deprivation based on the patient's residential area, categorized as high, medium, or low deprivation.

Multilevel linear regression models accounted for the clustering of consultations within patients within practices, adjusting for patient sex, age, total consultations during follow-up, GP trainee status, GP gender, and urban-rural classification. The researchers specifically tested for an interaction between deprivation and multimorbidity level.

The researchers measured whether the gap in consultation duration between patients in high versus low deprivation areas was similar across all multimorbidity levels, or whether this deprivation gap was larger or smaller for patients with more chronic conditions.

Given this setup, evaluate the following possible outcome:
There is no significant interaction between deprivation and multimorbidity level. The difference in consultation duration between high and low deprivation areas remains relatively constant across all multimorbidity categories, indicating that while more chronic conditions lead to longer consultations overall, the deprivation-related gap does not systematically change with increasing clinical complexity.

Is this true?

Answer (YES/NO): YES